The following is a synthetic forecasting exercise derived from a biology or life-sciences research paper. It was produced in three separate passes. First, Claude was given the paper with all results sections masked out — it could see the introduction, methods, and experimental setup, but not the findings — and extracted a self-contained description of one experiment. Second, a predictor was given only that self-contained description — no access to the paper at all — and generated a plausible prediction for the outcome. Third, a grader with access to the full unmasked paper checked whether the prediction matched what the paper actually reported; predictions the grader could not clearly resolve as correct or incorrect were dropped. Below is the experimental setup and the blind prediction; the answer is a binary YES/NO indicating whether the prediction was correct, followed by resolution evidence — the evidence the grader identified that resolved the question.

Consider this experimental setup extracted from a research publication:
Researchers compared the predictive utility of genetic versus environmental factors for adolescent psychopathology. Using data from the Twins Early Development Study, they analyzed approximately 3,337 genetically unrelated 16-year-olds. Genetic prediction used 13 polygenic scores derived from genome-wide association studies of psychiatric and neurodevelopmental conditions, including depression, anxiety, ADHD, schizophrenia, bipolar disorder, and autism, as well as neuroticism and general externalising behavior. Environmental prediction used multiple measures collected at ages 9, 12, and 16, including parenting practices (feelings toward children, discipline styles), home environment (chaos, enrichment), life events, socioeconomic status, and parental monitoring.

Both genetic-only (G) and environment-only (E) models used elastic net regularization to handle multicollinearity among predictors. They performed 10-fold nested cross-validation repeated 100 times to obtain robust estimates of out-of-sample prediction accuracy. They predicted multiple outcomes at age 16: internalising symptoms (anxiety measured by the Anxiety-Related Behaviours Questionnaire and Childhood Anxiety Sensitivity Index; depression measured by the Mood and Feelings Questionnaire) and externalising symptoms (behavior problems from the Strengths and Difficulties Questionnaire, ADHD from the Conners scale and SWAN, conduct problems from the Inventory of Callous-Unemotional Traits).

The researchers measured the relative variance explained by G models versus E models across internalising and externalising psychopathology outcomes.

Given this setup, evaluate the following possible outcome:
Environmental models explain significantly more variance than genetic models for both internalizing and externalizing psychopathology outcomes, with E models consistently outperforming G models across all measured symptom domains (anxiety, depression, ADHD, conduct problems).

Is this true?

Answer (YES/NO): YES